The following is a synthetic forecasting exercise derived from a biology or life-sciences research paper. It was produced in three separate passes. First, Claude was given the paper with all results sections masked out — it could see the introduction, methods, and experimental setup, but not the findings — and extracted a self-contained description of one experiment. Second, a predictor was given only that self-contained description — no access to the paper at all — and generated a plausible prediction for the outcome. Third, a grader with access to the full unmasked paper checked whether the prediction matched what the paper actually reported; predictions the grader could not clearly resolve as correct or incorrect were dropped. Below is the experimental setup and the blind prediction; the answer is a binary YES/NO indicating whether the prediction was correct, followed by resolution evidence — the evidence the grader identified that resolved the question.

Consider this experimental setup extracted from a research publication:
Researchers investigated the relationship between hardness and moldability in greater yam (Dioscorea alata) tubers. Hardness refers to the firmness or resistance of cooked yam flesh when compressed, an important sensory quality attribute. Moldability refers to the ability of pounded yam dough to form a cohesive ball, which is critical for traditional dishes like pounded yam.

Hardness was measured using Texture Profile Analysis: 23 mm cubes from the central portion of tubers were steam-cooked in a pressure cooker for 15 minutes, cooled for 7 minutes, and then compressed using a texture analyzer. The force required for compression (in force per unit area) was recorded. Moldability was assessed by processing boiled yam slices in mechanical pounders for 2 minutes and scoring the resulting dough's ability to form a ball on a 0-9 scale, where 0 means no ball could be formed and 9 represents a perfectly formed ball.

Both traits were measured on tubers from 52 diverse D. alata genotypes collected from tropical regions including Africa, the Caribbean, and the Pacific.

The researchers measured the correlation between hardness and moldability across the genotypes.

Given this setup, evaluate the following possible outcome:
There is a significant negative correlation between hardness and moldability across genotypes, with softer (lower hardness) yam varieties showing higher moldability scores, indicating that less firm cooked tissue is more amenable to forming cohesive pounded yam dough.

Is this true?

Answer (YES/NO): NO